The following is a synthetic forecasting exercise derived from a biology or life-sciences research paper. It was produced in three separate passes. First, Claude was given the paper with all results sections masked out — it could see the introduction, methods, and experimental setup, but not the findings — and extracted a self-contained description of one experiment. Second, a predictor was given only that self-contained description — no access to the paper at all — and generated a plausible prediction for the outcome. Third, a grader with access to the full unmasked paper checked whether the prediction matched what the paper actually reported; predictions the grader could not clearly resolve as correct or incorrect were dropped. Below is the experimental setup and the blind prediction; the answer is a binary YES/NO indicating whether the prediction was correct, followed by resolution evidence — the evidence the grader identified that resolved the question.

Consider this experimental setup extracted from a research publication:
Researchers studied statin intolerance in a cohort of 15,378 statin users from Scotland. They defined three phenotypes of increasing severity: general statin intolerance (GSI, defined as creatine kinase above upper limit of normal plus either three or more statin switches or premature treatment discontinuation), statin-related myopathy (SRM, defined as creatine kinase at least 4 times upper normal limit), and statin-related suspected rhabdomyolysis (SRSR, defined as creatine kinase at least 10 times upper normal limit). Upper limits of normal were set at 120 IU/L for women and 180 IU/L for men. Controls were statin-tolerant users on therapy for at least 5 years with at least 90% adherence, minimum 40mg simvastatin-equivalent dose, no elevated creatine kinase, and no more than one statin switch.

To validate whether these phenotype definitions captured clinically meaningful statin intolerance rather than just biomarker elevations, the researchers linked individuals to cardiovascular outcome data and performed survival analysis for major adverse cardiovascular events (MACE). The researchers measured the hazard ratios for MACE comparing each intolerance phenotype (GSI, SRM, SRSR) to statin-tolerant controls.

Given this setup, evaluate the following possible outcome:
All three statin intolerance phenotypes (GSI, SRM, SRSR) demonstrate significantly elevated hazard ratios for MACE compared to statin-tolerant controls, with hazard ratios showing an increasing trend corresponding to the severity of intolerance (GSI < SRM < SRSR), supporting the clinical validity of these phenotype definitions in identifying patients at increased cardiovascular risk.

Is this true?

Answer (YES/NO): YES